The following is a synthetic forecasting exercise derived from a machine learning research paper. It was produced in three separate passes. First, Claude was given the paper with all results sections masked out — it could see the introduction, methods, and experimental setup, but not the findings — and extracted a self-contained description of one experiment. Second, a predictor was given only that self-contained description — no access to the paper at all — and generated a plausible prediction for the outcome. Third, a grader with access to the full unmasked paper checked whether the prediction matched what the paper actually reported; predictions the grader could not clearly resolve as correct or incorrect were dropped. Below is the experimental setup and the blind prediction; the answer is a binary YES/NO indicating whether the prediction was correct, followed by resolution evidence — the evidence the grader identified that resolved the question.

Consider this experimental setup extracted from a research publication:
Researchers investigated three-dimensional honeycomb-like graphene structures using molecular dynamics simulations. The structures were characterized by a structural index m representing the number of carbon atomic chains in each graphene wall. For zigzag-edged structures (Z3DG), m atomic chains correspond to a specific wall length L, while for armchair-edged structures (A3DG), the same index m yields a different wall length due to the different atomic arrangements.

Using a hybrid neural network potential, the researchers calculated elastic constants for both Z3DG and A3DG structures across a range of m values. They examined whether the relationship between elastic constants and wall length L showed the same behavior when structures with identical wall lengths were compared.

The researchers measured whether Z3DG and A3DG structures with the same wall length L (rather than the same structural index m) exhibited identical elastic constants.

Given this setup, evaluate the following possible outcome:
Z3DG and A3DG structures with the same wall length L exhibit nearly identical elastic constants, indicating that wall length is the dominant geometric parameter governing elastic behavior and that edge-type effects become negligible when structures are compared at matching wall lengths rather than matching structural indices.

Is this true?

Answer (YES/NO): NO